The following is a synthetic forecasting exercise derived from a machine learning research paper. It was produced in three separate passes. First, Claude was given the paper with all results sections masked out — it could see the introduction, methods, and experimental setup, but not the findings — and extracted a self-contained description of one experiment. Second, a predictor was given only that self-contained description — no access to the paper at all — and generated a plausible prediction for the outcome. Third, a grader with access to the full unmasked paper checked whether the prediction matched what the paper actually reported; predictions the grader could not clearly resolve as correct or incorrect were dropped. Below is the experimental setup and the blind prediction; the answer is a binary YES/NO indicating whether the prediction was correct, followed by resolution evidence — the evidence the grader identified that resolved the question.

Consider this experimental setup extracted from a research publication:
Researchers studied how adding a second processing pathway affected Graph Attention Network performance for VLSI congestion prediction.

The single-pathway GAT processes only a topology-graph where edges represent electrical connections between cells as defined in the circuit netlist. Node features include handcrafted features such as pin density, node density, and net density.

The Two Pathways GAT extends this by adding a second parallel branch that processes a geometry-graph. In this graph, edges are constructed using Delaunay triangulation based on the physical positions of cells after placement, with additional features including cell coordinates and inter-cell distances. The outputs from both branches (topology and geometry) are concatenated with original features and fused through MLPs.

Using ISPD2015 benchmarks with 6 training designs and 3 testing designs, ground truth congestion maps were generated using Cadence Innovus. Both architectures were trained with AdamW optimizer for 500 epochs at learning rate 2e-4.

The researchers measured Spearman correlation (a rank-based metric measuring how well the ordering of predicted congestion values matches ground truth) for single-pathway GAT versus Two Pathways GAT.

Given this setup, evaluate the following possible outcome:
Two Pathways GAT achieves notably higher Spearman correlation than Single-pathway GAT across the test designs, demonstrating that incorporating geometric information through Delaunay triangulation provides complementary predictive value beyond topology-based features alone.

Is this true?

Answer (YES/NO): YES